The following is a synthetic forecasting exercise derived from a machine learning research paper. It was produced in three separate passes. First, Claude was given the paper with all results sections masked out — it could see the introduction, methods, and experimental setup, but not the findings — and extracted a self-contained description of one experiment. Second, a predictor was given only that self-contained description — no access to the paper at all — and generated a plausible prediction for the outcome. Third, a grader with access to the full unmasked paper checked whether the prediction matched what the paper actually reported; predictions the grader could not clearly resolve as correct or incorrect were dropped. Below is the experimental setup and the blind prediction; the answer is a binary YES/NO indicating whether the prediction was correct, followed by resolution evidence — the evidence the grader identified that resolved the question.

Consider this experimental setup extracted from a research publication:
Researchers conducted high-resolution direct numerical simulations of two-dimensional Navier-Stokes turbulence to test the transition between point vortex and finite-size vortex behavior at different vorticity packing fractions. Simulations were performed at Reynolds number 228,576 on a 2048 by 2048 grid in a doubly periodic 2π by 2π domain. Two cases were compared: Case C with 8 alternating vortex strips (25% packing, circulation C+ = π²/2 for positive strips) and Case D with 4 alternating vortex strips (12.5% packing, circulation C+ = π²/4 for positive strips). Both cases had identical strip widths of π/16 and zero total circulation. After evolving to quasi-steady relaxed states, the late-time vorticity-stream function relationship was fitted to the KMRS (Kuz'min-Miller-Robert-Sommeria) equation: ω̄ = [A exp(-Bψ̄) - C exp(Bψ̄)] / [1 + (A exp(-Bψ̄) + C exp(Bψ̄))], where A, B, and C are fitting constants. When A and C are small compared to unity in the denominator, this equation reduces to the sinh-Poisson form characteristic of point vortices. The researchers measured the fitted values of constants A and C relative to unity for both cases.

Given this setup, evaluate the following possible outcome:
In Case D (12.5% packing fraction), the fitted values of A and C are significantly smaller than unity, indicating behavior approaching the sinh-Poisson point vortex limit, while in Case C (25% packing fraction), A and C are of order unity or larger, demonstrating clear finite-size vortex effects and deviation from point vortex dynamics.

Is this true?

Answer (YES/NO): NO